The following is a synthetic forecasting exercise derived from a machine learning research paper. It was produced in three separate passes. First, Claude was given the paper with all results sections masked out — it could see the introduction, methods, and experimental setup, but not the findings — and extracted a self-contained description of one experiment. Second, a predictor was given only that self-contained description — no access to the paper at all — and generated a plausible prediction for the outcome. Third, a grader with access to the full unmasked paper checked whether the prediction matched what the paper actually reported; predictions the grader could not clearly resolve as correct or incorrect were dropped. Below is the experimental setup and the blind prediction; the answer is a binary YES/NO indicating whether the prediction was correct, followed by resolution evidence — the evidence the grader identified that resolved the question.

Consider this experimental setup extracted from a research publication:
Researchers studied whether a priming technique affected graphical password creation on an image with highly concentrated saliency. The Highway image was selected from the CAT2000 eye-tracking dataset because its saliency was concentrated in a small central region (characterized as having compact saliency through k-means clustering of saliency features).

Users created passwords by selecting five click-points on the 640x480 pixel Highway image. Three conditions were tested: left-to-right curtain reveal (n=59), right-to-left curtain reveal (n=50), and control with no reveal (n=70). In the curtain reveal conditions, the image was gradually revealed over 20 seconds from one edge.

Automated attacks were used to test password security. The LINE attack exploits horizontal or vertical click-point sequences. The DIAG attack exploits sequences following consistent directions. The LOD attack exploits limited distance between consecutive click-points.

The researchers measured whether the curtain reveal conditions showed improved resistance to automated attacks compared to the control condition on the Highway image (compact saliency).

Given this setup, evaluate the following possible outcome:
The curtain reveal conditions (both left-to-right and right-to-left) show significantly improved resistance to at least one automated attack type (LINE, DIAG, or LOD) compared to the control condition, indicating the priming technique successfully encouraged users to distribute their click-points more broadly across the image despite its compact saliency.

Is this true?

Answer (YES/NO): YES